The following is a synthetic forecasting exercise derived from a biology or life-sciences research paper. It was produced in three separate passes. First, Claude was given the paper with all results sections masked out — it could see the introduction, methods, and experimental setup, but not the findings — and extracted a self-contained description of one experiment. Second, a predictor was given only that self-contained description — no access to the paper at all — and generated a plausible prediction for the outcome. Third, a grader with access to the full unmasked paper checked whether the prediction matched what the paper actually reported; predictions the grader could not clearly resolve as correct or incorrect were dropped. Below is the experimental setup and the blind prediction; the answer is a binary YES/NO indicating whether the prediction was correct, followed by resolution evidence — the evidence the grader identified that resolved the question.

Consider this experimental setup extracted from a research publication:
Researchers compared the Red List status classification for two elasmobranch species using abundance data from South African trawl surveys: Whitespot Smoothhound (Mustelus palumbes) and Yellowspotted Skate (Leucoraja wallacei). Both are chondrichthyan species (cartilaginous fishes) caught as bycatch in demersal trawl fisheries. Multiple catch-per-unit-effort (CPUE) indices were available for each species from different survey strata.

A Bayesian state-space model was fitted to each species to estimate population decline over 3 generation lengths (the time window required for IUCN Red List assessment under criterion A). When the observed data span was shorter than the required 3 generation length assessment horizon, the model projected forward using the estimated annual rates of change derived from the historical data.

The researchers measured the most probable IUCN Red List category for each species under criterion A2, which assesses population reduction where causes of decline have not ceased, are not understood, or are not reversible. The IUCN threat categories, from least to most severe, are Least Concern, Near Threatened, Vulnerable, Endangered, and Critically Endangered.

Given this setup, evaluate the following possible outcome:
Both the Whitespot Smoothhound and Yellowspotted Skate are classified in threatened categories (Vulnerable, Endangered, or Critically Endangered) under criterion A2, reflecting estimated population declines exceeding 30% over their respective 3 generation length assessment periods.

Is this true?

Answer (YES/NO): NO